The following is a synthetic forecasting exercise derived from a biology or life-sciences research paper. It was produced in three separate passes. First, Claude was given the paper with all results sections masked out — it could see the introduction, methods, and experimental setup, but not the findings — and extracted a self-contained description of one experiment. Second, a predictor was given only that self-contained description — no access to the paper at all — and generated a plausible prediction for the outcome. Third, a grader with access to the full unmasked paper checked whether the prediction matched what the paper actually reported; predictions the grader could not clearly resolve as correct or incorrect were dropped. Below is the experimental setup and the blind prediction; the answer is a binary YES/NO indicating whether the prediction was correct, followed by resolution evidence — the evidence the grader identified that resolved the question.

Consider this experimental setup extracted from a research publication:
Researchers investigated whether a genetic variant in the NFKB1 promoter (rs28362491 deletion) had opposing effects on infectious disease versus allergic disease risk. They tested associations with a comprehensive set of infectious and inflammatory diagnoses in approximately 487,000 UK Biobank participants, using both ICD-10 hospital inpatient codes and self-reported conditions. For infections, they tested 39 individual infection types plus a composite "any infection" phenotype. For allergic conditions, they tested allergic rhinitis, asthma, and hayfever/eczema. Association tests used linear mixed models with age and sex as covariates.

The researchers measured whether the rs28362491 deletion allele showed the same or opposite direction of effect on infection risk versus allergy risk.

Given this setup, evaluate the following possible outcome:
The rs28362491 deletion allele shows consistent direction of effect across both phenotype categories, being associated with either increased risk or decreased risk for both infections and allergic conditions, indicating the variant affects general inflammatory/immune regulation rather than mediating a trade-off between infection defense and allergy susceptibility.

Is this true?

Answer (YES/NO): NO